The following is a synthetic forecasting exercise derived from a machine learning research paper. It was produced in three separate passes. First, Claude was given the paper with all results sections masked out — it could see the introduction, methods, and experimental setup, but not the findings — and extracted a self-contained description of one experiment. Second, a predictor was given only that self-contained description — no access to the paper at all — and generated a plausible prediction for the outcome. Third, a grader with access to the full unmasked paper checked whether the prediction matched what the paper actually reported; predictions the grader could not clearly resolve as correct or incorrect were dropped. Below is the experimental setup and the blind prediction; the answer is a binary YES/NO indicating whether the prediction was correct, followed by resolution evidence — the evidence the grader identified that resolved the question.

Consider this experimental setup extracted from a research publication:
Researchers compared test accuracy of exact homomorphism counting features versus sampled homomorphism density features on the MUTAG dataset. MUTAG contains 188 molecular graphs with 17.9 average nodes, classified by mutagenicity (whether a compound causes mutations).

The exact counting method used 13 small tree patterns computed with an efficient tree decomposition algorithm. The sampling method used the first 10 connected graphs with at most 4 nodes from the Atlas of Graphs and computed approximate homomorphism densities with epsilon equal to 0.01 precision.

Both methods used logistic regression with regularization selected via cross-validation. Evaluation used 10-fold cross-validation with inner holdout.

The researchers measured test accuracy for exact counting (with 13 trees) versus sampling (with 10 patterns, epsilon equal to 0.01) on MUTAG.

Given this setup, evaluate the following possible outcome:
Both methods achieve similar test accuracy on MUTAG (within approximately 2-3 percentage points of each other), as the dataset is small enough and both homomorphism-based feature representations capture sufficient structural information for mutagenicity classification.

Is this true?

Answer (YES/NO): YES